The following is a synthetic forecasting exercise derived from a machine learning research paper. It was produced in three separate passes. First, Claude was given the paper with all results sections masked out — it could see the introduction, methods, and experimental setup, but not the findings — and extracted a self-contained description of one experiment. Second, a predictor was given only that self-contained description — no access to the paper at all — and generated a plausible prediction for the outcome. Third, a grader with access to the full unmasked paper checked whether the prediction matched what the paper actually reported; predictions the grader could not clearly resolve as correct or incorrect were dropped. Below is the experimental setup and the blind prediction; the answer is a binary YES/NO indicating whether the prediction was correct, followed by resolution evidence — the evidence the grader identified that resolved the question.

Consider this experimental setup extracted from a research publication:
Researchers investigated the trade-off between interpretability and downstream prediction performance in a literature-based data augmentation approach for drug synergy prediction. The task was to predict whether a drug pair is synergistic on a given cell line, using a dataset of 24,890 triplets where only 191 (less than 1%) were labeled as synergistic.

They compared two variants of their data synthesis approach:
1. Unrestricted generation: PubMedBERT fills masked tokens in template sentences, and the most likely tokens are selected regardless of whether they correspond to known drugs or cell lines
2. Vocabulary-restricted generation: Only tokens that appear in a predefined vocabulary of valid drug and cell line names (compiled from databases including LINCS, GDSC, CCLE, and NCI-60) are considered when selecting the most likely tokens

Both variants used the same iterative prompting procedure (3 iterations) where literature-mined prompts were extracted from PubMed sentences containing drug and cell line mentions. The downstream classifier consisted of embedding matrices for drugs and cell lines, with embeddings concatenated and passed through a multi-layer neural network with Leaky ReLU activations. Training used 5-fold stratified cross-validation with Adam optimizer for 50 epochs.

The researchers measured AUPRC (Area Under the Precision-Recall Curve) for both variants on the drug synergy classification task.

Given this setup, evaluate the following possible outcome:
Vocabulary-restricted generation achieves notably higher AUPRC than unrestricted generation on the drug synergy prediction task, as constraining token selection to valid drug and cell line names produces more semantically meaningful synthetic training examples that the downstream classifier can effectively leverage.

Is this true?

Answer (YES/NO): NO